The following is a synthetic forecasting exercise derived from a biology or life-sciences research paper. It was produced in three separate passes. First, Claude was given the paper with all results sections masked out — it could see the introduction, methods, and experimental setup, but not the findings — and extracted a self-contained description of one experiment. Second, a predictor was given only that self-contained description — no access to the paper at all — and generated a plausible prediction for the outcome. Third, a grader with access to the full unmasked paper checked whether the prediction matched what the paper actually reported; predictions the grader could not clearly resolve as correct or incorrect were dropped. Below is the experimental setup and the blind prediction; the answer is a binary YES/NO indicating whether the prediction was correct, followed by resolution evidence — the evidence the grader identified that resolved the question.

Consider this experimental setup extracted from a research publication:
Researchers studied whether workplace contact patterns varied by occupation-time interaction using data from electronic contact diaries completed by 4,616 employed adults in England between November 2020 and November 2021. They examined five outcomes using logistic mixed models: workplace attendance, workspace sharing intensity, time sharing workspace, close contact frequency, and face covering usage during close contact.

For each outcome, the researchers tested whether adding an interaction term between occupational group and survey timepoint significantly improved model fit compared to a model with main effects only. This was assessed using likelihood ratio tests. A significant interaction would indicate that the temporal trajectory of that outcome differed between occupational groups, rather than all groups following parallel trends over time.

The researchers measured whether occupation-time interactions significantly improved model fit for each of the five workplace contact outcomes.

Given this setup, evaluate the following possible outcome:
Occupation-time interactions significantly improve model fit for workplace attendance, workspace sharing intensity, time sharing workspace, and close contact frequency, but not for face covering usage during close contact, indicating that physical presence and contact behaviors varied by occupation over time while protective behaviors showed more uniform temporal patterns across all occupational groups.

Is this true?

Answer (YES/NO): NO